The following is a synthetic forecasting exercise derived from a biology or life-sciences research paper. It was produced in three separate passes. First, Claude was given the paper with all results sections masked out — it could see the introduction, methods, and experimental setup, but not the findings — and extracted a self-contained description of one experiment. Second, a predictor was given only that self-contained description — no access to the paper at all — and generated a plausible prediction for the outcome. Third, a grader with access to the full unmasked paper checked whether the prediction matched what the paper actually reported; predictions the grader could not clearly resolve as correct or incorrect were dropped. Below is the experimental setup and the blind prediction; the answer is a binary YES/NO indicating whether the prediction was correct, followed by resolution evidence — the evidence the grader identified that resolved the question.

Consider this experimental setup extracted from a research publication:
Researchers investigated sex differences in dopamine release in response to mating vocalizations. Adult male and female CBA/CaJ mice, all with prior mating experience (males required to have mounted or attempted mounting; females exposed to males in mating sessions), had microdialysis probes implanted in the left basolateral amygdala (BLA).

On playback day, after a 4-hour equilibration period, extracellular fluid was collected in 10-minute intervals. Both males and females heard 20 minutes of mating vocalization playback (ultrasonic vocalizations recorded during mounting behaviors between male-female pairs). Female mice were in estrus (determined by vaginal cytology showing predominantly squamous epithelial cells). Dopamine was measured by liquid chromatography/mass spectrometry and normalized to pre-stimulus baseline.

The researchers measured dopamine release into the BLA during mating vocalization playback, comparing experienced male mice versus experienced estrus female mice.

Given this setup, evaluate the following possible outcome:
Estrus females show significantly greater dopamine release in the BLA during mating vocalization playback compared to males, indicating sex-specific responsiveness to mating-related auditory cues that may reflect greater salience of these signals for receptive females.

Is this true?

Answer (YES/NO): NO